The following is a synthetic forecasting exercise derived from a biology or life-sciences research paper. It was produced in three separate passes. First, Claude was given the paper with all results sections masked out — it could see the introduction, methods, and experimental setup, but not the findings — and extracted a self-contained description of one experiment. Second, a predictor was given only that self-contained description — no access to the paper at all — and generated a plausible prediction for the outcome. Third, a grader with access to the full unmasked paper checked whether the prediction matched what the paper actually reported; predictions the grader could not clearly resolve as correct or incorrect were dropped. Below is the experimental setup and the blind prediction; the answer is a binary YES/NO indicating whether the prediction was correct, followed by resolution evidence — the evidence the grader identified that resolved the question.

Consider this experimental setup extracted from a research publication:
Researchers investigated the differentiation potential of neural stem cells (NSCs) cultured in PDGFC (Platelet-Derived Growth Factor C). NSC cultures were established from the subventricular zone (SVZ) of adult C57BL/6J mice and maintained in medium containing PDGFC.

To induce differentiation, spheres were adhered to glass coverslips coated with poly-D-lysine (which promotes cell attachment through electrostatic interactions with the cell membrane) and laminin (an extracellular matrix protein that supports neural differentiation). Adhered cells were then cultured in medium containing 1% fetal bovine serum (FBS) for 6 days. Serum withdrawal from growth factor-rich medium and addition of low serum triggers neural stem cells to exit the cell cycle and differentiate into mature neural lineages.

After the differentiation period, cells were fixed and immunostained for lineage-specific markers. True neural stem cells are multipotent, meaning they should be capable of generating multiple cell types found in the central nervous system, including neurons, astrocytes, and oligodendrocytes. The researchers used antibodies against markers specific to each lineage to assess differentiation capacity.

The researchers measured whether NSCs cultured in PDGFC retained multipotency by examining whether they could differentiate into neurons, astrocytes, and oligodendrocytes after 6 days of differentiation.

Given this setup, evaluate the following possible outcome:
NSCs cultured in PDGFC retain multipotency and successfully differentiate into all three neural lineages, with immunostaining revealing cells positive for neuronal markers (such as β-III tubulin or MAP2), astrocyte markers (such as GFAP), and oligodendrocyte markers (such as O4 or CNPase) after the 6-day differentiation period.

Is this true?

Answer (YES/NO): YES